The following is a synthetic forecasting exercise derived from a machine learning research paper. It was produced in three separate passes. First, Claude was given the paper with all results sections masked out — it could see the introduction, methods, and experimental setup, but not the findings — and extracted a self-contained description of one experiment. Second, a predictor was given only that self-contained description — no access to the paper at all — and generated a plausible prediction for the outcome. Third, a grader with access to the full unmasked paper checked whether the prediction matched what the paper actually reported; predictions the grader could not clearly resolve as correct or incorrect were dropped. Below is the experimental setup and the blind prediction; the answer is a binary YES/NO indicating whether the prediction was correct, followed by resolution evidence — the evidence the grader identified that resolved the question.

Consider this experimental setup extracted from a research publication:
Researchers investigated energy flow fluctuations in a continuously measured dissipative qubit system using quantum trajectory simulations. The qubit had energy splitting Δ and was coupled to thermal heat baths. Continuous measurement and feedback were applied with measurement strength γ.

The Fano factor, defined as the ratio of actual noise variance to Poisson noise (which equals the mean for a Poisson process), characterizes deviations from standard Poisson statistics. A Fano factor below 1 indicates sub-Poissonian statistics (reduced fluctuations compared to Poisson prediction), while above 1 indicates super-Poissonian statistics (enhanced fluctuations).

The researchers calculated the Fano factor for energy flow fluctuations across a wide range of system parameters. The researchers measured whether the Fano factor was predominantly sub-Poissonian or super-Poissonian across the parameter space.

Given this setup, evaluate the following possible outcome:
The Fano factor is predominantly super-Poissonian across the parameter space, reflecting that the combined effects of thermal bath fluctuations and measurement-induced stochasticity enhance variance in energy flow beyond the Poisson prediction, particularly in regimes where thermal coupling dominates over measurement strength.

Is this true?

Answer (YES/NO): NO